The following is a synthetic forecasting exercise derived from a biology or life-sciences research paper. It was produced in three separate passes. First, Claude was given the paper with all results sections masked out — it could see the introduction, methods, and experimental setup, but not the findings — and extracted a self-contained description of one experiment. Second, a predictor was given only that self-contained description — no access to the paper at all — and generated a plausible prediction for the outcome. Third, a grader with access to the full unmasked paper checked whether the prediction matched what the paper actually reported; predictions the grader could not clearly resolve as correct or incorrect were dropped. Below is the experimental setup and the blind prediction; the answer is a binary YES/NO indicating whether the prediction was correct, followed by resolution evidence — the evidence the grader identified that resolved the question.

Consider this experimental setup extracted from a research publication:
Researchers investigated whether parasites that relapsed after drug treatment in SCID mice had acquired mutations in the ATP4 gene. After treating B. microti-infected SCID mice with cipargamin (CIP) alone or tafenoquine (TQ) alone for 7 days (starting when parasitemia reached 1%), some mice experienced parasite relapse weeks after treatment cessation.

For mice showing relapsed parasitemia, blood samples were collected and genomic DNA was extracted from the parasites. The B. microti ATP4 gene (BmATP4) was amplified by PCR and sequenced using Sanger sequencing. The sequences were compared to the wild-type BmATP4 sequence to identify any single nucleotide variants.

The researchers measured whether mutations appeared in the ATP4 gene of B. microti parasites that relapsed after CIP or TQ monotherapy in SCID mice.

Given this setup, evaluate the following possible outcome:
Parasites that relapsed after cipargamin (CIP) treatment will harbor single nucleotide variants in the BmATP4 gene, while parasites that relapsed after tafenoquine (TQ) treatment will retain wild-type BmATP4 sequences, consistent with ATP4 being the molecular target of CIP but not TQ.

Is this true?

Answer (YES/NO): NO